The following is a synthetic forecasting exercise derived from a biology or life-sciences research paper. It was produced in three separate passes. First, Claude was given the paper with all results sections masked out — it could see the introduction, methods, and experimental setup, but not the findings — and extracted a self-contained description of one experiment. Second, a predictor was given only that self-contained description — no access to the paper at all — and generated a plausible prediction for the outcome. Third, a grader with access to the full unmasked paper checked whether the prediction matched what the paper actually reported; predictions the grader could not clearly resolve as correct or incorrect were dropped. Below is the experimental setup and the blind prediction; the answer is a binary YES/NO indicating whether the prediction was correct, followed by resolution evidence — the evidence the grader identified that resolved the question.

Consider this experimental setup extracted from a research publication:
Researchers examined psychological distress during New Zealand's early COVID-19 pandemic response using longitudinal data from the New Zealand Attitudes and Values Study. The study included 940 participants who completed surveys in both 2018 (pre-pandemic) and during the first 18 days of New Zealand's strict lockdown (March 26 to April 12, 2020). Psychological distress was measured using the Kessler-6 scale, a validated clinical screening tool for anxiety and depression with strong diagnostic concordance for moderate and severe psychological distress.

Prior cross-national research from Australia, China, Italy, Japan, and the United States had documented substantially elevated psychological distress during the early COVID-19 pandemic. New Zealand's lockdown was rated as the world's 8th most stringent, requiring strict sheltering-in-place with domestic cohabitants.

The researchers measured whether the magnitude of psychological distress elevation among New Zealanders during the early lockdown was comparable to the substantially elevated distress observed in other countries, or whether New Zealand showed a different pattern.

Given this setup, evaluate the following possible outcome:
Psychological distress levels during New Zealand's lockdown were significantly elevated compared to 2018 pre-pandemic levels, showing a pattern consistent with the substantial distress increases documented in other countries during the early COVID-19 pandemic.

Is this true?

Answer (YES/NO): NO